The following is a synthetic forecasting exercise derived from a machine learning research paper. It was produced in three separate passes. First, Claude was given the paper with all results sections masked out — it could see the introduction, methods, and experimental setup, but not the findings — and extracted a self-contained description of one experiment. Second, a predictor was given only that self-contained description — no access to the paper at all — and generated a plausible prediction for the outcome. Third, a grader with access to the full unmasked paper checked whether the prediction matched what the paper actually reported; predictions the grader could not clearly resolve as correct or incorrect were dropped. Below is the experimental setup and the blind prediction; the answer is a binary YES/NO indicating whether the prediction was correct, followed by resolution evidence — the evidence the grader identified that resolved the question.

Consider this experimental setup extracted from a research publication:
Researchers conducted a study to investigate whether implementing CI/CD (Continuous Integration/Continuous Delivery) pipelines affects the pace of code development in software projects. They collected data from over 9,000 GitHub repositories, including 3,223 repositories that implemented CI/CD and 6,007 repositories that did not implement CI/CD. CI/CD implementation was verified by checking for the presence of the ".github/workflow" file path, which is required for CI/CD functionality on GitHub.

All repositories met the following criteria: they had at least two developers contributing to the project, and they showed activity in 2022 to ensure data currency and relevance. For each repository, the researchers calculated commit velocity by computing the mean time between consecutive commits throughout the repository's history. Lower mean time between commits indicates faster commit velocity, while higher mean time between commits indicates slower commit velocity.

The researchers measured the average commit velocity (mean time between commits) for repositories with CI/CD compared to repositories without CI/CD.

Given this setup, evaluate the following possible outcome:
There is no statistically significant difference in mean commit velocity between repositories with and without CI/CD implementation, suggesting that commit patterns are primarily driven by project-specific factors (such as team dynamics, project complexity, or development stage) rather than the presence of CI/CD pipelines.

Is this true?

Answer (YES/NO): NO